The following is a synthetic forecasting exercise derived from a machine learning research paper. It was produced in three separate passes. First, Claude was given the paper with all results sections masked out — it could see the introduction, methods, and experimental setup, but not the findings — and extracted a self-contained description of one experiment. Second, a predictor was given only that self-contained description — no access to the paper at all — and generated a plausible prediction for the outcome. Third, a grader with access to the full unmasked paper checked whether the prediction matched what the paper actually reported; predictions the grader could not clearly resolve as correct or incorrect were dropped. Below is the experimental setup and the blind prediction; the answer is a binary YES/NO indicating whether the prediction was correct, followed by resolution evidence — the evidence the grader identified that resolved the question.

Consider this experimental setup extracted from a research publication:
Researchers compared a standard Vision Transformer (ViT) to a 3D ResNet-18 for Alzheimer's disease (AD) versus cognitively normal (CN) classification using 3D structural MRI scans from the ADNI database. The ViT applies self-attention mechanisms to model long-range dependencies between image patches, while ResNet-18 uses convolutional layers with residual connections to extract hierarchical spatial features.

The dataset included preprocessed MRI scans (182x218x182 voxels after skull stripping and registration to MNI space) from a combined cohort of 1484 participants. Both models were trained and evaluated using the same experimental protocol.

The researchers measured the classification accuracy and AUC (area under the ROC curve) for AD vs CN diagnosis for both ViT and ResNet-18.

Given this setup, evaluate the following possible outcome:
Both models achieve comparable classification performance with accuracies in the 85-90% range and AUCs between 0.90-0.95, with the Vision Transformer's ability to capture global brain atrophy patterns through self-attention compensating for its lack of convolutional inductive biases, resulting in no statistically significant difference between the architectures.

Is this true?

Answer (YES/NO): NO